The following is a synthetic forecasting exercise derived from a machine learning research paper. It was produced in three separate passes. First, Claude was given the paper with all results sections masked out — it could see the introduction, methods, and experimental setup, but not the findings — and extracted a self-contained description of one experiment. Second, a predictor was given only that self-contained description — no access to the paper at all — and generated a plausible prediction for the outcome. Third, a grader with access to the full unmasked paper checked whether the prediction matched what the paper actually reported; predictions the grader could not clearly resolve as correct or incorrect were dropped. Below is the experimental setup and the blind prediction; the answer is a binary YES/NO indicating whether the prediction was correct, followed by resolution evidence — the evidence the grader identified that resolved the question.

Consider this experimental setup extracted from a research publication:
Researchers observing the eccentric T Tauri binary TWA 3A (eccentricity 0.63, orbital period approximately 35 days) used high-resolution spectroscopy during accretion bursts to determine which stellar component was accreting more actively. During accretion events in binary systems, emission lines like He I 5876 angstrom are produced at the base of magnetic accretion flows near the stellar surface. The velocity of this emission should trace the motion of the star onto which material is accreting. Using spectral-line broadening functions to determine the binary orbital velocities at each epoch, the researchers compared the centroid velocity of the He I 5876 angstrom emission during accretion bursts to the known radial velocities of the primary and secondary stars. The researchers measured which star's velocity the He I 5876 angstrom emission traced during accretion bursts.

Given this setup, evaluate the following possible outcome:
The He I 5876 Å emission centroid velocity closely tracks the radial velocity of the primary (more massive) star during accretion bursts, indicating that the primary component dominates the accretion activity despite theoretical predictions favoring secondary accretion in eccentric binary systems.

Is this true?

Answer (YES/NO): YES